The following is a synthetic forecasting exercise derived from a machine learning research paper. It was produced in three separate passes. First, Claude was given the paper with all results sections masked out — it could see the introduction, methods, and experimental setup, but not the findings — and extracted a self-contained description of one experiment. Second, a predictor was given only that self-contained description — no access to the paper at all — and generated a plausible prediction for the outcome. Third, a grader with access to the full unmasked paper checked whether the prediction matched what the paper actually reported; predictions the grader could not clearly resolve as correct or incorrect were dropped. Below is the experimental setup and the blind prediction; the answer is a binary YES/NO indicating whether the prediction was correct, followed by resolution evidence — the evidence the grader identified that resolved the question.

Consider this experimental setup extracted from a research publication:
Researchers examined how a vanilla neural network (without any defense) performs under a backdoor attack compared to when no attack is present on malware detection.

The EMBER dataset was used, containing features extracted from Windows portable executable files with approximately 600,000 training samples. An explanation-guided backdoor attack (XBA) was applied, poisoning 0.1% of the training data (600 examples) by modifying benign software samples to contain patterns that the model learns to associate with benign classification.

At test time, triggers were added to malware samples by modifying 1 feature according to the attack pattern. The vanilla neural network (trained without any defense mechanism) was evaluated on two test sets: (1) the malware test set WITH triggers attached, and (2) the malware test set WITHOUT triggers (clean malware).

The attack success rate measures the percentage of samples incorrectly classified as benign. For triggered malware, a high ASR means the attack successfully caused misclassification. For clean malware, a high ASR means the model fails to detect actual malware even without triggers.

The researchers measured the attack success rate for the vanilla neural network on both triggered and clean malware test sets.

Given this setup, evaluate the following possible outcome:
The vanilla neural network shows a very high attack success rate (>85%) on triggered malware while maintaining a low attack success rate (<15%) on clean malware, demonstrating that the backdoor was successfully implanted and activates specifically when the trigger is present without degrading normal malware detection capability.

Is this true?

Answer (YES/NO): NO